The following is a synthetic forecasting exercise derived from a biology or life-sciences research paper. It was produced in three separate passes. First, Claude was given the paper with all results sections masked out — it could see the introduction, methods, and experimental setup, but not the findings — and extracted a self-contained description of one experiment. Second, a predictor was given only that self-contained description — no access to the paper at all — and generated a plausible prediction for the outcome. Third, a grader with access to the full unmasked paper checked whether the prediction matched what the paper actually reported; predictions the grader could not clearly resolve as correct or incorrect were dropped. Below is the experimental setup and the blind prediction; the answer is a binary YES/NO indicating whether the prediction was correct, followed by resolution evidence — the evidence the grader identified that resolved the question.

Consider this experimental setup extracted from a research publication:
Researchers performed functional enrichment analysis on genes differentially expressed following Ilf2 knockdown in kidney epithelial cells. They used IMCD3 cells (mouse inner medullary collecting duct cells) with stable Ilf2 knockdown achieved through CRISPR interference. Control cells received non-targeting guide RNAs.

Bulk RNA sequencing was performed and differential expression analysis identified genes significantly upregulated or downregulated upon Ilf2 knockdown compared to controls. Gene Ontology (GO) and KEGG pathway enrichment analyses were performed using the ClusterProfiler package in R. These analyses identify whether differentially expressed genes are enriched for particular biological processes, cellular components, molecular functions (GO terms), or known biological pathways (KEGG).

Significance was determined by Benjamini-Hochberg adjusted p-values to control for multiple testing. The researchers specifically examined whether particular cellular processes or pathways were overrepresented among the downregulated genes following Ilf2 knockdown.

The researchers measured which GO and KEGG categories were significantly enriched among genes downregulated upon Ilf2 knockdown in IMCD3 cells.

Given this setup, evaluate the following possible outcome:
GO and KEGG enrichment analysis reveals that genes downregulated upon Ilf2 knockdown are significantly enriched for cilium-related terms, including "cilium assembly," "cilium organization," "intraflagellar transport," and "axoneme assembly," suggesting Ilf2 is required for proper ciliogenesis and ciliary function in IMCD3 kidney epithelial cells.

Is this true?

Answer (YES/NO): NO